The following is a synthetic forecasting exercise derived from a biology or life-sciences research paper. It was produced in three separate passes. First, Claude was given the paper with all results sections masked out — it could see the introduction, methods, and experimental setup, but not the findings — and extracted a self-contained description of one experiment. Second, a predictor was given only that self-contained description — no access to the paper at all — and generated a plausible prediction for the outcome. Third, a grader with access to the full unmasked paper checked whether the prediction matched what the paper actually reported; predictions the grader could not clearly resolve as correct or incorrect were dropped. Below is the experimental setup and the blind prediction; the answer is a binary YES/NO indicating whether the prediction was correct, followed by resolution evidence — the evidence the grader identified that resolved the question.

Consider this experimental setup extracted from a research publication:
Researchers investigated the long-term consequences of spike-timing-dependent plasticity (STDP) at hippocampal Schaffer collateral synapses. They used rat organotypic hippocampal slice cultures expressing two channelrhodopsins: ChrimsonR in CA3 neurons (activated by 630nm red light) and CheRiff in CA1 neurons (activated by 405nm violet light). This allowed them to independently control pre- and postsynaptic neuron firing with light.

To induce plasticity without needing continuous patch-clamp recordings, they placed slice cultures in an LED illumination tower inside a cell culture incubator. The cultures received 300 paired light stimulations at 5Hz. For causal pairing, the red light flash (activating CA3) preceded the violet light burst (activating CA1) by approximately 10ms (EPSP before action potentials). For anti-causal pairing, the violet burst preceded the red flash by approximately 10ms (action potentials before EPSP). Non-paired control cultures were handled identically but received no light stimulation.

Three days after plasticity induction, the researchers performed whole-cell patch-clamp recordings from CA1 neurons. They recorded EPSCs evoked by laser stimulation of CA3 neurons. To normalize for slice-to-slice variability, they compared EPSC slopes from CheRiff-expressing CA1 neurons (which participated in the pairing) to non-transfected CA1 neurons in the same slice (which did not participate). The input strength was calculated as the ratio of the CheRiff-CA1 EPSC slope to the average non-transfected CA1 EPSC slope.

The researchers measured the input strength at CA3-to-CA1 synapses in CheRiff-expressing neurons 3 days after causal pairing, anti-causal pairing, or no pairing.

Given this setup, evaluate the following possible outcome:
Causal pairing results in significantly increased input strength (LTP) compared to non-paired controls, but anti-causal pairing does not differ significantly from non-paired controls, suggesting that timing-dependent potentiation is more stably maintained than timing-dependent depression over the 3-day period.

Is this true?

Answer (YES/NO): YES